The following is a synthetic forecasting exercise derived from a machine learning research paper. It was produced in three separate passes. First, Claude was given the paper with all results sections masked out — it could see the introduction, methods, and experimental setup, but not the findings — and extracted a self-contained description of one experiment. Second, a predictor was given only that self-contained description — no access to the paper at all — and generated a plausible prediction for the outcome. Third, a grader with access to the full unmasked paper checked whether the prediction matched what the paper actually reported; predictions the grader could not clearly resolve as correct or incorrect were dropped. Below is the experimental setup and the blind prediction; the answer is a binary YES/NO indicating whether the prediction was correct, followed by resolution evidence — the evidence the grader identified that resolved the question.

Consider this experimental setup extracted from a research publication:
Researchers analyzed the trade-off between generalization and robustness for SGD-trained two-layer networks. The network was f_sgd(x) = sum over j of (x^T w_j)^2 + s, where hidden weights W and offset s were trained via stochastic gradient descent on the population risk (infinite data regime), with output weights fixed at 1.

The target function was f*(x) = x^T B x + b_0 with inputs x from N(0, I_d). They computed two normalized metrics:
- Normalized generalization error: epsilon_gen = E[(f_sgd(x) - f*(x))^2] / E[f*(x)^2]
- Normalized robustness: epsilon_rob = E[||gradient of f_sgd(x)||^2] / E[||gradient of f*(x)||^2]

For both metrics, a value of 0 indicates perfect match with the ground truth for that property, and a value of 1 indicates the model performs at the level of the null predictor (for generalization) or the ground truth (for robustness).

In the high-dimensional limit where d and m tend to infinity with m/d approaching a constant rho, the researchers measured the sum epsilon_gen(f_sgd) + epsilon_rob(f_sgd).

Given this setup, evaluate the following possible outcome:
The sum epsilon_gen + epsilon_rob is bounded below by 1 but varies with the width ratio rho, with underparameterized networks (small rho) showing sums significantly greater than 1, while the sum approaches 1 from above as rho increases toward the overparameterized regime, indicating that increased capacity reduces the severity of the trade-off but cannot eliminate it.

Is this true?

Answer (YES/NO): NO